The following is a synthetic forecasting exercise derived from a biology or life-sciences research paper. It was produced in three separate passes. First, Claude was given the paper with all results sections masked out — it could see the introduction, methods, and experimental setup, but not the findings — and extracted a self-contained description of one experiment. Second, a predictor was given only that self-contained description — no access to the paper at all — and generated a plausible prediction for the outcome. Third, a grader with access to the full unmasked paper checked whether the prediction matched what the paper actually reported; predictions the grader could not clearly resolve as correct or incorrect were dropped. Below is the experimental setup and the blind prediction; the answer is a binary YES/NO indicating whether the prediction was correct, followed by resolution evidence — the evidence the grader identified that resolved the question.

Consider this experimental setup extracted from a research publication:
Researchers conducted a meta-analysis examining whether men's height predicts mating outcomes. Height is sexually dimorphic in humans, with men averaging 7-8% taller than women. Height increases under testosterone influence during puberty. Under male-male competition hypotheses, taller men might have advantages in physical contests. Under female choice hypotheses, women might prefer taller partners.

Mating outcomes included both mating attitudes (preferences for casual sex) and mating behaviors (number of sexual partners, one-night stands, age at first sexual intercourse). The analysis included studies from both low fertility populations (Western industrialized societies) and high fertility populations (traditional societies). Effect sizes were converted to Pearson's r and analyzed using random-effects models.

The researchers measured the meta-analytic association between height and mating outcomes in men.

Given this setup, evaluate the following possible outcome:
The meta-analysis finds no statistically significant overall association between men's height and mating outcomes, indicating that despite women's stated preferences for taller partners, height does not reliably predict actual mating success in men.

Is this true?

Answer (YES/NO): NO